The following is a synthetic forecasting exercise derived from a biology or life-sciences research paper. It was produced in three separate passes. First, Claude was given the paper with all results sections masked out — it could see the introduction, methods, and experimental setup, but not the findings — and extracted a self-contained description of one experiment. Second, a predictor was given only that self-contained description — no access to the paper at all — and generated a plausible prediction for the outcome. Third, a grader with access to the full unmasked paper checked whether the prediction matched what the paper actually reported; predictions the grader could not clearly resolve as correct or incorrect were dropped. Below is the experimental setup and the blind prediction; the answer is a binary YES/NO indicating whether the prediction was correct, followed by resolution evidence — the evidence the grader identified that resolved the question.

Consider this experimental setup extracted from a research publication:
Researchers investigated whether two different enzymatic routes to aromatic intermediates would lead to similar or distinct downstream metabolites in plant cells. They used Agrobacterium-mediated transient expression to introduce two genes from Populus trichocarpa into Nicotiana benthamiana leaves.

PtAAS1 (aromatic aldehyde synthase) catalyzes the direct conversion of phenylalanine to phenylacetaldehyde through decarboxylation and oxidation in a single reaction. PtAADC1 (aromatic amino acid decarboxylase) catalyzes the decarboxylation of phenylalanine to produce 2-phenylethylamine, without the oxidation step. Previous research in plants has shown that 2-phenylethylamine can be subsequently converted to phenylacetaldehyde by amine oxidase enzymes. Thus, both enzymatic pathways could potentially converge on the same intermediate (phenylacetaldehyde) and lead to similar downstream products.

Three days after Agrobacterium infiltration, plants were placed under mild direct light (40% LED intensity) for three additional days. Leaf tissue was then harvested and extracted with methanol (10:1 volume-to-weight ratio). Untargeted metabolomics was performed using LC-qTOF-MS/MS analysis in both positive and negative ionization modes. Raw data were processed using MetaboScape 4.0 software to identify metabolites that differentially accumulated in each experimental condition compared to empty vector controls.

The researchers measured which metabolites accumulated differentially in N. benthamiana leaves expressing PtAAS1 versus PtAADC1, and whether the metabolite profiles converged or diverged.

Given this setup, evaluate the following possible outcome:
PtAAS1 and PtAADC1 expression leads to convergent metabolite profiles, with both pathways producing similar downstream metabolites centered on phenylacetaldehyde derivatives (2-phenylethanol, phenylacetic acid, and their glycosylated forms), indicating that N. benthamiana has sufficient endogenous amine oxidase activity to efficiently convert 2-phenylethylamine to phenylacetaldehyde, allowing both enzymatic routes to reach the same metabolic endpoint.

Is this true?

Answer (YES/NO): NO